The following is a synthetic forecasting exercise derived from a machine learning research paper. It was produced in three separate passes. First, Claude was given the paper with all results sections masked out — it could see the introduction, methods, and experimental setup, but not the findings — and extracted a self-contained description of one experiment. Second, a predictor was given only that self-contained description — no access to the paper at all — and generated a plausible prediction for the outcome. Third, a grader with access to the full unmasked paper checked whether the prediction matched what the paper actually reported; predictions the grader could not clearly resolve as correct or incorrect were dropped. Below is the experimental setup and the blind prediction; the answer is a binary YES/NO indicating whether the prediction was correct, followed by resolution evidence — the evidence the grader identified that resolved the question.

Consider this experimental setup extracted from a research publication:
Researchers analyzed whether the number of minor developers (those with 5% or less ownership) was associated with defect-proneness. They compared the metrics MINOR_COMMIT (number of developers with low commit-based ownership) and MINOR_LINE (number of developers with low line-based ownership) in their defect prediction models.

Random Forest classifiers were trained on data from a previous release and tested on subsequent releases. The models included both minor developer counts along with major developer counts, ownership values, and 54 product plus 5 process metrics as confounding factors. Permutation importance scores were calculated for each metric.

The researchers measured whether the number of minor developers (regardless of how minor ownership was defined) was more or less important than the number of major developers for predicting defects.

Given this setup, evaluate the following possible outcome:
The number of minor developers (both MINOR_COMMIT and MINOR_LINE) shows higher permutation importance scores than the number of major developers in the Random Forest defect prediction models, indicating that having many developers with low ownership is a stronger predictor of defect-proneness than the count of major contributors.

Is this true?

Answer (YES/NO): NO